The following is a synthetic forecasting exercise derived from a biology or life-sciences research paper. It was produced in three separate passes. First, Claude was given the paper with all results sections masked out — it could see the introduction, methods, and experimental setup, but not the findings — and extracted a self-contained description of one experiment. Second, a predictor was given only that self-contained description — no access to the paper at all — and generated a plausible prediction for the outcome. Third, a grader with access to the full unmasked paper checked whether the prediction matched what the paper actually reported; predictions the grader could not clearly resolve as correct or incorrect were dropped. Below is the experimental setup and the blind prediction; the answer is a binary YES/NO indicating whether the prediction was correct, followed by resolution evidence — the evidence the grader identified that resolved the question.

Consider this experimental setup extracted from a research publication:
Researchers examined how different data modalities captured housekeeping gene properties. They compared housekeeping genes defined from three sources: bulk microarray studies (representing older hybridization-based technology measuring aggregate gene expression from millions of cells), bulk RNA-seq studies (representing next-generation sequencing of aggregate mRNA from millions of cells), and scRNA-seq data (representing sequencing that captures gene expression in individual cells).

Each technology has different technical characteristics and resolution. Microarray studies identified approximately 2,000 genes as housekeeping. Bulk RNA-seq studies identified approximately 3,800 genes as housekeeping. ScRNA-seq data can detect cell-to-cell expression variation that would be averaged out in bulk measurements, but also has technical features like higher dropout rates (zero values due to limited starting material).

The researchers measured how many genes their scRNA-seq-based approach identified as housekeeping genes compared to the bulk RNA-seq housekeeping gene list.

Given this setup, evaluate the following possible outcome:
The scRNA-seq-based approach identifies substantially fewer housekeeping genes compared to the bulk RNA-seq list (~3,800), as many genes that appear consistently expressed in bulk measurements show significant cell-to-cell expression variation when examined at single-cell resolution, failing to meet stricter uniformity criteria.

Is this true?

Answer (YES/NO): YES